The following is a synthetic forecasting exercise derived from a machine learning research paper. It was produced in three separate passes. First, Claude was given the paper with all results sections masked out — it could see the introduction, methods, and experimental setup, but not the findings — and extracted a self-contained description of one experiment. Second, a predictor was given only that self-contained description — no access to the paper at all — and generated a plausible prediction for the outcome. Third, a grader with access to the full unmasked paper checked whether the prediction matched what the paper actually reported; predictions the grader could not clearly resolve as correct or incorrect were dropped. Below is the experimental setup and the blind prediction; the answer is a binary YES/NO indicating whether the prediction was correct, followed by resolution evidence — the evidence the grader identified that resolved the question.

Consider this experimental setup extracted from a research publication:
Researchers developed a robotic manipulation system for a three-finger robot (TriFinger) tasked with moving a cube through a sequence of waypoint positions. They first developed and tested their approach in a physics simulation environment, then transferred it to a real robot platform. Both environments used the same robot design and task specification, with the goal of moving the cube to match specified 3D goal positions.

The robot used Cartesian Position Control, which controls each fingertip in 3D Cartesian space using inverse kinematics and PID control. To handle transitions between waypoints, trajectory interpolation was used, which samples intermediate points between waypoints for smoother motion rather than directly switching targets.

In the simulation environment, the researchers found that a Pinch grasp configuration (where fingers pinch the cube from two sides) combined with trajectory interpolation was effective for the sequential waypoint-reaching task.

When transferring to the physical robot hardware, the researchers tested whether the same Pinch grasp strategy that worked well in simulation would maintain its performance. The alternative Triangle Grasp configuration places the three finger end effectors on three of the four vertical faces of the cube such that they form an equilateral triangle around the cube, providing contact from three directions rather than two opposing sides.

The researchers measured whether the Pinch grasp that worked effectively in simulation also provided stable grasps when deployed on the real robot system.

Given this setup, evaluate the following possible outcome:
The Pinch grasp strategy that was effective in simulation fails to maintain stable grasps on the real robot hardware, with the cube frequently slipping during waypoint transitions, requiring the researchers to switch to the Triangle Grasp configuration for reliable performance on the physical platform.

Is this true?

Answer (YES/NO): YES